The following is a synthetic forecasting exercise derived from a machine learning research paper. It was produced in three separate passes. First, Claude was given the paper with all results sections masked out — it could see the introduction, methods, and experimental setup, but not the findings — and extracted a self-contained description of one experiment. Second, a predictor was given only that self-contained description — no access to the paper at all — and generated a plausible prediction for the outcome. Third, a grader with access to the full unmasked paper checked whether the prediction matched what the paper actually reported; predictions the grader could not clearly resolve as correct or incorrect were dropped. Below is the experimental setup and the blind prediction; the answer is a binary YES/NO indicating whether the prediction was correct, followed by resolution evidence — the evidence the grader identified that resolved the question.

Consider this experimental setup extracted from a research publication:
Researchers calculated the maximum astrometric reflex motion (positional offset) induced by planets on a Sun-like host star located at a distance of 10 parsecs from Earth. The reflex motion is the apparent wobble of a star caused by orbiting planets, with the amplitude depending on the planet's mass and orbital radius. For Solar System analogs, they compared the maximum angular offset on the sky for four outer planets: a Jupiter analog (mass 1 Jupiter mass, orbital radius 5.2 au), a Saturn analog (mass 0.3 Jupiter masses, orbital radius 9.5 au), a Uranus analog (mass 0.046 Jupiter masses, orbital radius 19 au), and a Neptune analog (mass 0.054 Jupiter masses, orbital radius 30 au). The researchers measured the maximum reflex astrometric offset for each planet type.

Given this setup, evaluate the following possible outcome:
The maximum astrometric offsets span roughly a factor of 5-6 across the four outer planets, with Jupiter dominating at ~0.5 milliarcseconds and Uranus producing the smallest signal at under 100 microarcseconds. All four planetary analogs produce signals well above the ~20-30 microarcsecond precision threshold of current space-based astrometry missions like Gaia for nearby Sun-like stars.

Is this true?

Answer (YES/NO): NO